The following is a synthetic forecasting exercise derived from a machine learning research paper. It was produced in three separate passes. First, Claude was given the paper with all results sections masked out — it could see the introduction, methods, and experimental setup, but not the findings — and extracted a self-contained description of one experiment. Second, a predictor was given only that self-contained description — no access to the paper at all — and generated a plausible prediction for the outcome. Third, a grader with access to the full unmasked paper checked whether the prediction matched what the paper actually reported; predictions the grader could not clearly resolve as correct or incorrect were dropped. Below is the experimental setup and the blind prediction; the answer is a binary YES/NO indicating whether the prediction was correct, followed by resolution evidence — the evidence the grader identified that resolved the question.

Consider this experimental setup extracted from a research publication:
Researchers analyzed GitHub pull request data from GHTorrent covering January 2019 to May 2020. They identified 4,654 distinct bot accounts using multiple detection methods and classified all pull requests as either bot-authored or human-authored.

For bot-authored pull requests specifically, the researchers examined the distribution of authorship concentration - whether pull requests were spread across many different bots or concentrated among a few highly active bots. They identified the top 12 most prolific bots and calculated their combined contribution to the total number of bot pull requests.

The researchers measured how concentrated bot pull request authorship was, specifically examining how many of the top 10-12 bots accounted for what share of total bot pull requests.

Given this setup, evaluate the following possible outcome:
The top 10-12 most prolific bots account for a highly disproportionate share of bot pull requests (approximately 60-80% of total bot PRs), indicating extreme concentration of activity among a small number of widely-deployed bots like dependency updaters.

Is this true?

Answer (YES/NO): NO